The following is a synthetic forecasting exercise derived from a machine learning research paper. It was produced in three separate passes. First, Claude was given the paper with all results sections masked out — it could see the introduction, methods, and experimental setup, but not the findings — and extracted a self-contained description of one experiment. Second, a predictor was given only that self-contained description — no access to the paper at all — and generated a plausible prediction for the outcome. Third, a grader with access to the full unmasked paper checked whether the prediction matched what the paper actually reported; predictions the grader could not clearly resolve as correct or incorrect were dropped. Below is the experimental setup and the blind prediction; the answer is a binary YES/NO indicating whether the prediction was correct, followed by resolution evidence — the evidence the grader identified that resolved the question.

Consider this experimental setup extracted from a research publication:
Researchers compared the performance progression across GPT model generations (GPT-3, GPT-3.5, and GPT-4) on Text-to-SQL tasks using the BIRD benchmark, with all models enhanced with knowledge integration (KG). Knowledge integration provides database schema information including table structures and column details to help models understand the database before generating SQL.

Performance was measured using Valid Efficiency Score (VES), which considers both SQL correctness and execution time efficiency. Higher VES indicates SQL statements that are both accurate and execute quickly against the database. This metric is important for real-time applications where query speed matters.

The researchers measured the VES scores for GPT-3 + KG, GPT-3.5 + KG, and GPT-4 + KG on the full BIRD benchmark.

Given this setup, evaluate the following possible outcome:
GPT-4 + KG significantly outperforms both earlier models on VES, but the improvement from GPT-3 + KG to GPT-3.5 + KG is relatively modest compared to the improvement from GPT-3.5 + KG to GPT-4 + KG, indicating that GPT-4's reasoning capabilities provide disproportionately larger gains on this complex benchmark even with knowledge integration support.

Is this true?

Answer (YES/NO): NO